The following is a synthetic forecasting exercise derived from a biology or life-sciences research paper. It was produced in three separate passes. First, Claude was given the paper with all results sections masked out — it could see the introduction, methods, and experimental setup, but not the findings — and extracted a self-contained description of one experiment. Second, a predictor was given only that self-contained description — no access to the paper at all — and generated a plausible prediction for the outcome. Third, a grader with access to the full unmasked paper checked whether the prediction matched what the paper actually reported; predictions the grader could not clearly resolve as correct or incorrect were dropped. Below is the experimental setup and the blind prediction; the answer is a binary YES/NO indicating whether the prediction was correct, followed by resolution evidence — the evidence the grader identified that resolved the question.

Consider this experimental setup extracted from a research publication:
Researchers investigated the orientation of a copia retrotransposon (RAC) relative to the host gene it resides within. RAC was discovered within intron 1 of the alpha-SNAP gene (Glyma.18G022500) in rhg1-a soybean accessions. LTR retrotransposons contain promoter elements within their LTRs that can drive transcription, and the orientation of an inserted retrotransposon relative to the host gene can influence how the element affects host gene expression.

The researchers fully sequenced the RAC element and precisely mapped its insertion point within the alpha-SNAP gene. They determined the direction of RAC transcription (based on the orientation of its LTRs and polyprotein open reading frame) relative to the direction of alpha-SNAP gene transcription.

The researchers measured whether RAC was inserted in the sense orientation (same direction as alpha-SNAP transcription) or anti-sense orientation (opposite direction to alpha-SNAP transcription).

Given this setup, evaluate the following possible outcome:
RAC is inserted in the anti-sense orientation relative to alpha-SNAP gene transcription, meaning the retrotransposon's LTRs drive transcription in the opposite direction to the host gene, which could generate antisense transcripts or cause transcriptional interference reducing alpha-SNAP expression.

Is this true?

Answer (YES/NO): YES